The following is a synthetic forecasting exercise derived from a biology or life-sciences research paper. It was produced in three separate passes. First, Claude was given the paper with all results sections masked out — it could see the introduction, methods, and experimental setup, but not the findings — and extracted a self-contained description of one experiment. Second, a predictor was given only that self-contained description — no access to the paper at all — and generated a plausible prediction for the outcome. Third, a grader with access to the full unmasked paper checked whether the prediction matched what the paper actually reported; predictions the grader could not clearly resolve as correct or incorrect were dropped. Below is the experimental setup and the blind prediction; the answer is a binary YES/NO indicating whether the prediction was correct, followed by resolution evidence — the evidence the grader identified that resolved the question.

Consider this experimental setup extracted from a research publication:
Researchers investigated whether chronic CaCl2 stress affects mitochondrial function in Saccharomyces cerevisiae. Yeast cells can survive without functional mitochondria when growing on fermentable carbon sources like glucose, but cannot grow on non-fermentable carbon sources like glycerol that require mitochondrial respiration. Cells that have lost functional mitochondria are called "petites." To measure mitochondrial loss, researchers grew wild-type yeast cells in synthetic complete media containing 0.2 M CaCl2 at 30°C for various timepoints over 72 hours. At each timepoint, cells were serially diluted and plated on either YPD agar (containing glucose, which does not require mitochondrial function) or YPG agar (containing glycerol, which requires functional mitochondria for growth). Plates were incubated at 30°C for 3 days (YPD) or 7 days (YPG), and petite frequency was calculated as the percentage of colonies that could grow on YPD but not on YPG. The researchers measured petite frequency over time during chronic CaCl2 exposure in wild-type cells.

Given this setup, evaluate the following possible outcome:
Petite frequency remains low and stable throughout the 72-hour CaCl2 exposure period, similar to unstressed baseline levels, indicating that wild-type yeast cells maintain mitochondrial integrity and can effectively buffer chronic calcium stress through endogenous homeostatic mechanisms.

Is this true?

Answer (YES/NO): NO